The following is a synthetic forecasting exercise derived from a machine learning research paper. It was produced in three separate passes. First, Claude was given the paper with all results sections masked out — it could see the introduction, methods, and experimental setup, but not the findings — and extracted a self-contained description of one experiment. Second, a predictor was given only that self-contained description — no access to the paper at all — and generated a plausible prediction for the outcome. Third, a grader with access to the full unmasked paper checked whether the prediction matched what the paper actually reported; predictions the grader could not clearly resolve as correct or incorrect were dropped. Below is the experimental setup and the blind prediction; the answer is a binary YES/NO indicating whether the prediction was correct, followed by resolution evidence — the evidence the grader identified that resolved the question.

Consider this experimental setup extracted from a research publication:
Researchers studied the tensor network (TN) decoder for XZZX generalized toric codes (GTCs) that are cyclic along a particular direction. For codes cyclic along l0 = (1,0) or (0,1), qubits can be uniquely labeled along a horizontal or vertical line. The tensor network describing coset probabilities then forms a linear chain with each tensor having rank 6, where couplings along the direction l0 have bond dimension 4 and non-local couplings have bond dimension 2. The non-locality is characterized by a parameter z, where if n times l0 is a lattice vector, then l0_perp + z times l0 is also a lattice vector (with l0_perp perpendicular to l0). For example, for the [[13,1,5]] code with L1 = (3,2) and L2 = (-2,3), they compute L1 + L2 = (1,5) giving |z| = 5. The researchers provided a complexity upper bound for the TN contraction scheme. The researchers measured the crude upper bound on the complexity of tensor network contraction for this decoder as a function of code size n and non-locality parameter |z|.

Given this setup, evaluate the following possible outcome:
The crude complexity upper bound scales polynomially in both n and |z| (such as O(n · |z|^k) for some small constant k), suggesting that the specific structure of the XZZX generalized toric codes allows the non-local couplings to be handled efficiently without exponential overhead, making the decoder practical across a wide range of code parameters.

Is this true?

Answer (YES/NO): NO